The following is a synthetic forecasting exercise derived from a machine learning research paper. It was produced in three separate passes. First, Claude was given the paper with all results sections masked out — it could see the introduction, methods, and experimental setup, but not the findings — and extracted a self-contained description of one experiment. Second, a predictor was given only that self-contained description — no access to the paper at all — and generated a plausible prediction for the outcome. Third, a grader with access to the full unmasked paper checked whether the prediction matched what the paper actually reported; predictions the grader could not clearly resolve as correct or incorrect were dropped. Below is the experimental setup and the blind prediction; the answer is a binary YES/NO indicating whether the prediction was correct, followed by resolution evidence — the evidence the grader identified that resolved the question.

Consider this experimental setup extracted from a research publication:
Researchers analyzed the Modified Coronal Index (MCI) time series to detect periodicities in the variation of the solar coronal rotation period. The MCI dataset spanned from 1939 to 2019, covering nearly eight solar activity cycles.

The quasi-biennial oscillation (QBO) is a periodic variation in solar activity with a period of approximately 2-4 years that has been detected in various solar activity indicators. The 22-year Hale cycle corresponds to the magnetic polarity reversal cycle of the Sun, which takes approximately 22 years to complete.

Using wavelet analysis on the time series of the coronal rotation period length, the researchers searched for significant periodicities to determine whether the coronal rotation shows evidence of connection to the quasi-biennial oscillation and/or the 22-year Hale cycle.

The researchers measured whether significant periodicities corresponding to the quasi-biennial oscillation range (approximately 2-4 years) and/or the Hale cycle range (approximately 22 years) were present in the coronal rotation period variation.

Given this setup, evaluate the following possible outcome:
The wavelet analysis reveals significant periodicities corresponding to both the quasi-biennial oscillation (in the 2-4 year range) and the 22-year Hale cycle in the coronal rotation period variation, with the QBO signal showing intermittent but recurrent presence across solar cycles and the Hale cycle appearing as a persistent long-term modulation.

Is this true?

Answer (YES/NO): NO